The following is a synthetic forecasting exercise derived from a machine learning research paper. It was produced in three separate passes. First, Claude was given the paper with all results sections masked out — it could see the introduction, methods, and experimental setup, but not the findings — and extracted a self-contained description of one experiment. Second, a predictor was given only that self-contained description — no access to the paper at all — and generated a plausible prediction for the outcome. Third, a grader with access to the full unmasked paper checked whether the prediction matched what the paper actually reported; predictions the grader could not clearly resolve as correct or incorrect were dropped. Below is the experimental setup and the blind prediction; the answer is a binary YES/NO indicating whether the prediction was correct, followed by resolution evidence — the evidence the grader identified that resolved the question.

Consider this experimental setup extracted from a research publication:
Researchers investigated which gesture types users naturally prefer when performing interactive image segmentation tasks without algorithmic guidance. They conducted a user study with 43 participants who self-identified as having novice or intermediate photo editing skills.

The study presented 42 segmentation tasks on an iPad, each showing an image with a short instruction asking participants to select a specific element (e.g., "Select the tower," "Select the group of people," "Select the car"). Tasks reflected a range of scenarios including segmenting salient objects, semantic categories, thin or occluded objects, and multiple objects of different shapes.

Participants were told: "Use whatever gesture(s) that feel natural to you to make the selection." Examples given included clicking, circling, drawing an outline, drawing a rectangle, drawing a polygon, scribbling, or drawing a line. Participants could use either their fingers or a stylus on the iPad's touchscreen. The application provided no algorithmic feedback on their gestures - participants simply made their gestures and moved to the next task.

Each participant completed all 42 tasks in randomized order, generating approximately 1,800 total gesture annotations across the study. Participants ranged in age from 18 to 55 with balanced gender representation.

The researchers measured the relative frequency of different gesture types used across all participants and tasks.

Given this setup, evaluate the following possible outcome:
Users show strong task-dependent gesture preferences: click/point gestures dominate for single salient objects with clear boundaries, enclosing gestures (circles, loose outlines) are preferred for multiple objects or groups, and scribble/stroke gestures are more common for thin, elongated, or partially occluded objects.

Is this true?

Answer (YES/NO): NO